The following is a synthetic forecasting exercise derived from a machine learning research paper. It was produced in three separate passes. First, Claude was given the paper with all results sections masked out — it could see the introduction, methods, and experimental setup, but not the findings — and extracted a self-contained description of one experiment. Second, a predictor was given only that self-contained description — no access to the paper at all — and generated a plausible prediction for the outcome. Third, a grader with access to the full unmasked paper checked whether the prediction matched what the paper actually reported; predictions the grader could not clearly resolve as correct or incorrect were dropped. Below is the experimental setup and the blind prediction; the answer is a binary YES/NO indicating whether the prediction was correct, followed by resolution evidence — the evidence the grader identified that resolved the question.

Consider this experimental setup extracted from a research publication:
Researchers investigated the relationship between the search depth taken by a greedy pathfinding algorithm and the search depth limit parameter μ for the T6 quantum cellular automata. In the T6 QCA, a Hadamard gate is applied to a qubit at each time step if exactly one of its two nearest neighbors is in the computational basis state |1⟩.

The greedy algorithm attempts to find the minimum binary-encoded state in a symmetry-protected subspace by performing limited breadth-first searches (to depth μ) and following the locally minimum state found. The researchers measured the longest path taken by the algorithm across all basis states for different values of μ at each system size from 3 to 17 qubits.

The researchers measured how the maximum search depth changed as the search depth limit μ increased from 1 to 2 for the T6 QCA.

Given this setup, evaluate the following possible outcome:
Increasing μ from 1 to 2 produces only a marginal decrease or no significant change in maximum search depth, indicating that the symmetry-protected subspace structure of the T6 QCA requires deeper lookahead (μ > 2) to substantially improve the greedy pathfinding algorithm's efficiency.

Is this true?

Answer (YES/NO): NO